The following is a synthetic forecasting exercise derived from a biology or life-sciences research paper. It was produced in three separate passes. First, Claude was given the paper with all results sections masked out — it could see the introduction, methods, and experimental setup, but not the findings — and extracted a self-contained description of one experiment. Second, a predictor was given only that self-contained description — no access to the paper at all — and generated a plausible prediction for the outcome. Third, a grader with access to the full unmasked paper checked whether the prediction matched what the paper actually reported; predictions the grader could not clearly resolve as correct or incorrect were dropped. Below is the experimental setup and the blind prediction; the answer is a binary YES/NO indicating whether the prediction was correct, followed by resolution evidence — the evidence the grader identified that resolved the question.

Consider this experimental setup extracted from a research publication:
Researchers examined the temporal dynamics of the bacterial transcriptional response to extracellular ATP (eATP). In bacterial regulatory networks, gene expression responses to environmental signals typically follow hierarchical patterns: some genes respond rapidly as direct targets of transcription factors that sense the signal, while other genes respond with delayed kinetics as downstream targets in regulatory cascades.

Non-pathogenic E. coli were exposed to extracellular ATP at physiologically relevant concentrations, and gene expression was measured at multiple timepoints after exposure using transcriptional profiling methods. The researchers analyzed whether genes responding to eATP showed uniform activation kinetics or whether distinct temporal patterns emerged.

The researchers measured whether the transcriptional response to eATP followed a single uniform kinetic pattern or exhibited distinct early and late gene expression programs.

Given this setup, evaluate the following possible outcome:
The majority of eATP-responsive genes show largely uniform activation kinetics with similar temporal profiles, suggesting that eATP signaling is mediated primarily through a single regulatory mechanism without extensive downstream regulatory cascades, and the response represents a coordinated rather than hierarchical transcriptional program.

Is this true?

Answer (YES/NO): NO